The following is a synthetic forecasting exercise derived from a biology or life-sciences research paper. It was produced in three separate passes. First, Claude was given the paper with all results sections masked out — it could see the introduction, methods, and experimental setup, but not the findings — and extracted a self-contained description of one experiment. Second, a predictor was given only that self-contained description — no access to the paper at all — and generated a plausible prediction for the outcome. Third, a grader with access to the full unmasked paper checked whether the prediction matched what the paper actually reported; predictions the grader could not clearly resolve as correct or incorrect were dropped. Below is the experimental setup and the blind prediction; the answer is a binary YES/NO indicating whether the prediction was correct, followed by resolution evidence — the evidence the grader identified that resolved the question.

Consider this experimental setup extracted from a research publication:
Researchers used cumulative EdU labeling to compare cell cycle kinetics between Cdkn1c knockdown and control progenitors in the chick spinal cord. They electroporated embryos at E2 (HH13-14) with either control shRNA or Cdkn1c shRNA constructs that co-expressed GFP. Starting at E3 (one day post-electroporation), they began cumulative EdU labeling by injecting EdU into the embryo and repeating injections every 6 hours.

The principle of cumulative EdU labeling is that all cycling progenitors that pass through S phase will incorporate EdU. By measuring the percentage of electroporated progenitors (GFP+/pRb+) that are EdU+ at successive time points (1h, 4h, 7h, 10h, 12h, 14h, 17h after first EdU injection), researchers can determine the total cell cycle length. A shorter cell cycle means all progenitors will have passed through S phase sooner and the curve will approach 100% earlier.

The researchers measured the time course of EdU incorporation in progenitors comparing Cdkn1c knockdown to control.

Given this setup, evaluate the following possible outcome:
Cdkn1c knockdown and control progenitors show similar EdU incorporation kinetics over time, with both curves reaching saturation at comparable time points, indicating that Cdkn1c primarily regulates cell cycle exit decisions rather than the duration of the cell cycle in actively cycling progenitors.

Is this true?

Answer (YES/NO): NO